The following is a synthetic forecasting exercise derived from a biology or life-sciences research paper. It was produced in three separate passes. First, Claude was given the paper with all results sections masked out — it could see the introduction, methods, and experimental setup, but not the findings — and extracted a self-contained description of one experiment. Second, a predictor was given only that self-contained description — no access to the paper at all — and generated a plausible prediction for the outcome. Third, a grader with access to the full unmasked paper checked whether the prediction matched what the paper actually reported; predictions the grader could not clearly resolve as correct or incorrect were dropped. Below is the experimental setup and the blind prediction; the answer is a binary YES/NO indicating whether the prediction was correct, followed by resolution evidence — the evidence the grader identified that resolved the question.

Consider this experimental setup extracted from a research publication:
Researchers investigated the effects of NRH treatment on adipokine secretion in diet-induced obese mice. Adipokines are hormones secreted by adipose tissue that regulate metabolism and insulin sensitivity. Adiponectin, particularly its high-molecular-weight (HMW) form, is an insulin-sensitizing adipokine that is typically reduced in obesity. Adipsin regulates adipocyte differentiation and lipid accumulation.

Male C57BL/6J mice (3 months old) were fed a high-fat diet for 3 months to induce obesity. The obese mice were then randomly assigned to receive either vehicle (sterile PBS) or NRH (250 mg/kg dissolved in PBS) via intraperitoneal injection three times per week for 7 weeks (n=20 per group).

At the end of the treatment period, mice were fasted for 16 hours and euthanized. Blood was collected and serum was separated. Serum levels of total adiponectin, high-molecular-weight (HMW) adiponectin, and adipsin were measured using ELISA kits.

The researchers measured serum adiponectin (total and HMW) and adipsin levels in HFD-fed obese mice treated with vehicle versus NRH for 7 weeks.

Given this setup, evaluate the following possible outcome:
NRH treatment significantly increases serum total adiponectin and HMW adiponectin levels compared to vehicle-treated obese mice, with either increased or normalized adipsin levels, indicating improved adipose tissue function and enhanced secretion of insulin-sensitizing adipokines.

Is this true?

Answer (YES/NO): YES